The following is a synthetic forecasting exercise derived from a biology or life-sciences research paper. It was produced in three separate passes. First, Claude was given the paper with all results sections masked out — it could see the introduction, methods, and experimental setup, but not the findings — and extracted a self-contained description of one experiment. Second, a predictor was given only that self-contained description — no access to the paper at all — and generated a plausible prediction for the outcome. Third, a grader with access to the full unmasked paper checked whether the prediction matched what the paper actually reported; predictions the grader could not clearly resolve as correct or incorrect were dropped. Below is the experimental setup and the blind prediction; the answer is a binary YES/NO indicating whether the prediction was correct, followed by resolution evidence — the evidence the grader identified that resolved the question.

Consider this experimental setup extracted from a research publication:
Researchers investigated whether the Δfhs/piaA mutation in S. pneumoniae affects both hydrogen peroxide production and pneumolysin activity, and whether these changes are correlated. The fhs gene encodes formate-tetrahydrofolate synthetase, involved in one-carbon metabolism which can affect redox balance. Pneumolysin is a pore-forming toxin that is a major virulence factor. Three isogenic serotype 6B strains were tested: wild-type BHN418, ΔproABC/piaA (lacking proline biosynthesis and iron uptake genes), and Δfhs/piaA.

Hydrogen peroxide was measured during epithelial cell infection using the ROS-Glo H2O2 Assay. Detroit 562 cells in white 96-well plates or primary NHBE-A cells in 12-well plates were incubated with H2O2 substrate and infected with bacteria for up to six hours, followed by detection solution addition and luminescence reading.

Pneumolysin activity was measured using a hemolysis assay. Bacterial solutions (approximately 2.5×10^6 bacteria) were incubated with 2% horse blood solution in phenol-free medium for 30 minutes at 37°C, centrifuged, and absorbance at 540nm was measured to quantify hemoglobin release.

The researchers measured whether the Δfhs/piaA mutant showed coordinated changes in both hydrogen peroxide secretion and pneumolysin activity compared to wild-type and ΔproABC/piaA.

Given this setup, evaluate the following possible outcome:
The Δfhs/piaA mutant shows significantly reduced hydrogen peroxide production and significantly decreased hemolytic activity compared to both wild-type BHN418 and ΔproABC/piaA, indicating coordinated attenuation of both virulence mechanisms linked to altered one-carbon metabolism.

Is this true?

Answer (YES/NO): NO